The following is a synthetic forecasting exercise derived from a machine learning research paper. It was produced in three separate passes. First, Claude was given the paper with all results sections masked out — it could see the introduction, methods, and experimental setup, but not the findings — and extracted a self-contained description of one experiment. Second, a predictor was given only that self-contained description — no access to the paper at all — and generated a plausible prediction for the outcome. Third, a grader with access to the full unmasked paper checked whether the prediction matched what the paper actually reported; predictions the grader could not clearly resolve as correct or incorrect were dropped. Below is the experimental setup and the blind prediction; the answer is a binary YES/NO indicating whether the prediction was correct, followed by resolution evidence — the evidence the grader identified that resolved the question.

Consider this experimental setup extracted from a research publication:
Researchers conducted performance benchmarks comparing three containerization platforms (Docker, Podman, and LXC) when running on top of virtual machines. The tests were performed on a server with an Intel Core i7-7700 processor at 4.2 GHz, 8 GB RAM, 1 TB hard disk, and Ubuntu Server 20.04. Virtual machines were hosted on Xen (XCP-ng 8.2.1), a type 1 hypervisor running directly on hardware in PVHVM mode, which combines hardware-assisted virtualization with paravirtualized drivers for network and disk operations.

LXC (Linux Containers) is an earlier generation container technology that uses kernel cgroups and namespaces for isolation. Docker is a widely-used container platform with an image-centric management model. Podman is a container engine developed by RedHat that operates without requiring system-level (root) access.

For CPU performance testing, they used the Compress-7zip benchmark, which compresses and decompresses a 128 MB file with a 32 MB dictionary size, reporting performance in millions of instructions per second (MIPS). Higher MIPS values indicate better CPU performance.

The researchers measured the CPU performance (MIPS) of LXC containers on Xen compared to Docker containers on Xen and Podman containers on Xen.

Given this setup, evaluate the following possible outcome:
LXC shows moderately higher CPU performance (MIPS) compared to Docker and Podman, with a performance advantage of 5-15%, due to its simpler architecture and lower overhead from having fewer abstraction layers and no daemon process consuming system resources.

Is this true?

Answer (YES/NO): NO